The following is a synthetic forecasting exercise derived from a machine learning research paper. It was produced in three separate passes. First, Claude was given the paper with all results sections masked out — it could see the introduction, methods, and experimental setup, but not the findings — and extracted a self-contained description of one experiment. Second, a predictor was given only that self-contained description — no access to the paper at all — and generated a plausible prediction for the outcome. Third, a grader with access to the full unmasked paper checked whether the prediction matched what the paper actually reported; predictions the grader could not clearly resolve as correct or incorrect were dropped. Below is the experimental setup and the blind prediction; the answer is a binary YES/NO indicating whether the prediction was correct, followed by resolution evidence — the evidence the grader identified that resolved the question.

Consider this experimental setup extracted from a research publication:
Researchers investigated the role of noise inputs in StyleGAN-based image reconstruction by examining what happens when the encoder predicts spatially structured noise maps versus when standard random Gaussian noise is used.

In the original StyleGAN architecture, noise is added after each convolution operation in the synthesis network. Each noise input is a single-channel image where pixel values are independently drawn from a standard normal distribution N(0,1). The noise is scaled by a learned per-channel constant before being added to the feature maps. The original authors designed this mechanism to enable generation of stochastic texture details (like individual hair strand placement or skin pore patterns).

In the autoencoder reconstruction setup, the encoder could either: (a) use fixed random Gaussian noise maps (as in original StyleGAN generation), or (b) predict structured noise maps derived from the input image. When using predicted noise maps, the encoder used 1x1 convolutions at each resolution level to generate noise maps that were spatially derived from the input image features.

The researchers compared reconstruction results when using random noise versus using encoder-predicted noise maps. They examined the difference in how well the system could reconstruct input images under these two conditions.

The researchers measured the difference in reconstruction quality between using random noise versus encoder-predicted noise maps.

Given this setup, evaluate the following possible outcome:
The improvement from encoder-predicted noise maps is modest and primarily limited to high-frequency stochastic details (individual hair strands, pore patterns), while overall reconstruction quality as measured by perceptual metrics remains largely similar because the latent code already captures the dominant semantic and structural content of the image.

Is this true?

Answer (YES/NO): NO